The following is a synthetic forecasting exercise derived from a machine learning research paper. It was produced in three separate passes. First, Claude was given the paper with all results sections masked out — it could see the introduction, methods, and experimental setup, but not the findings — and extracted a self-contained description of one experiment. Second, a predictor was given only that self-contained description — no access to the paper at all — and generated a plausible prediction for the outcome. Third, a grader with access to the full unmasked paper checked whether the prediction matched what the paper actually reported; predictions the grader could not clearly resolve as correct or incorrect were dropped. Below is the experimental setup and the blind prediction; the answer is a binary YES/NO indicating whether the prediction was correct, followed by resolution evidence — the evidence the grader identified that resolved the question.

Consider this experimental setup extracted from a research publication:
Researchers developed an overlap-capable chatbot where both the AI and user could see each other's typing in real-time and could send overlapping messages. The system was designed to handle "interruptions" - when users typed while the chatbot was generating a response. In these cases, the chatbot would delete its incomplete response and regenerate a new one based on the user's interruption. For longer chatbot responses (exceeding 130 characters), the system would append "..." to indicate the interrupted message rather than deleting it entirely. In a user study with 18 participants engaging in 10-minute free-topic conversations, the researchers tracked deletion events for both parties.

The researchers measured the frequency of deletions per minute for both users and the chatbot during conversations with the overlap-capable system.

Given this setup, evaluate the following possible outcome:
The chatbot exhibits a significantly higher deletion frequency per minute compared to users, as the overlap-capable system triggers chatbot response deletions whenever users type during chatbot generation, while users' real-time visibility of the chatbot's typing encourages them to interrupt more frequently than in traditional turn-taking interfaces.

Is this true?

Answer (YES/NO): NO